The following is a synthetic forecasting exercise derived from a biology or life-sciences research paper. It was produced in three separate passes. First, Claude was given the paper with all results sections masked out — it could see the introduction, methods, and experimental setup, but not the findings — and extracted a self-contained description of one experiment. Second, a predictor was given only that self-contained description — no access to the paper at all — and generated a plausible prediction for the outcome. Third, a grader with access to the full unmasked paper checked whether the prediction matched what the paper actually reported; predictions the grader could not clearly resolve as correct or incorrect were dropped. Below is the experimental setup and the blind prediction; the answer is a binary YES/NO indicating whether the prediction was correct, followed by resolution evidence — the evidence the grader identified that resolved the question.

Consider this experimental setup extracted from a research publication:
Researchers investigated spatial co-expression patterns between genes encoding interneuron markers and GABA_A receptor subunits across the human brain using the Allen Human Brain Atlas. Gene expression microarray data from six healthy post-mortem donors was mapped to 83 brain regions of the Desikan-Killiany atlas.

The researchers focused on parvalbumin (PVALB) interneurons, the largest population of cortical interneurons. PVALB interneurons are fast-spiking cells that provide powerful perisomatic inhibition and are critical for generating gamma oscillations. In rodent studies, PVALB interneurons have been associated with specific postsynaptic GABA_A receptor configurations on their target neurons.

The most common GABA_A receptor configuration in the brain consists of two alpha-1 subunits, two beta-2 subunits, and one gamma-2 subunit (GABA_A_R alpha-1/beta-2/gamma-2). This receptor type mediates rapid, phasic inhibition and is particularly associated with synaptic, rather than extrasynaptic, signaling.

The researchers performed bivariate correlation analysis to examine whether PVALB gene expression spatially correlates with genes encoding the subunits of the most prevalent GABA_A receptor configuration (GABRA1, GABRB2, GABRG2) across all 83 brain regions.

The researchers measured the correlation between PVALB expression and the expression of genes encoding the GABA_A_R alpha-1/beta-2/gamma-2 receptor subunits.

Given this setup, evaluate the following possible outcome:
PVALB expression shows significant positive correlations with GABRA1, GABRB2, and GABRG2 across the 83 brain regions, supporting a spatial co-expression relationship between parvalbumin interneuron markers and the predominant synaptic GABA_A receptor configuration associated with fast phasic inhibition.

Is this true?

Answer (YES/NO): YES